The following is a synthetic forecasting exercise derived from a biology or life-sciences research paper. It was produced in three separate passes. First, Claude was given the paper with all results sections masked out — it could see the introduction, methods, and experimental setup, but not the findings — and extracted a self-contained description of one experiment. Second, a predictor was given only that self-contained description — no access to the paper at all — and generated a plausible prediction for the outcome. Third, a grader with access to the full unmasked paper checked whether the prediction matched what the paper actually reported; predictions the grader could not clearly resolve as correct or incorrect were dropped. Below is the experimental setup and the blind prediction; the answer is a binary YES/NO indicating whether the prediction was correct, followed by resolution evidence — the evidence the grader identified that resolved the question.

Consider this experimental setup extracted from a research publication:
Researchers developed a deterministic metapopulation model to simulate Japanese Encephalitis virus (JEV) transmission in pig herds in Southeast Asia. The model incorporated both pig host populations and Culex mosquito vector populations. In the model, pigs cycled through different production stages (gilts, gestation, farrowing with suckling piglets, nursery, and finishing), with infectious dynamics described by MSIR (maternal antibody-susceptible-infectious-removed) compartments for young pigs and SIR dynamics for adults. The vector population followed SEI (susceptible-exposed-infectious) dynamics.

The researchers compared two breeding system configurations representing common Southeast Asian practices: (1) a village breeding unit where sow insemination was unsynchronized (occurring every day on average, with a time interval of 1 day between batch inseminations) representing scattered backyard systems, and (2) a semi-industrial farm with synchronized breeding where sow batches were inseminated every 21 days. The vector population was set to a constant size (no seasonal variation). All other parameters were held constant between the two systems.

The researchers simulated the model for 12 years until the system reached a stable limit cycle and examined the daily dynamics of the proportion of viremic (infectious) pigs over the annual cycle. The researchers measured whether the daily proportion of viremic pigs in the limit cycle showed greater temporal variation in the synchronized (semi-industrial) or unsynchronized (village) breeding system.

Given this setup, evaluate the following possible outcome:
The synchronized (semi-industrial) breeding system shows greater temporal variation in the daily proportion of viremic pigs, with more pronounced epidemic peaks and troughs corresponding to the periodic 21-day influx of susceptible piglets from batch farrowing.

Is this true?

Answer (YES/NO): NO